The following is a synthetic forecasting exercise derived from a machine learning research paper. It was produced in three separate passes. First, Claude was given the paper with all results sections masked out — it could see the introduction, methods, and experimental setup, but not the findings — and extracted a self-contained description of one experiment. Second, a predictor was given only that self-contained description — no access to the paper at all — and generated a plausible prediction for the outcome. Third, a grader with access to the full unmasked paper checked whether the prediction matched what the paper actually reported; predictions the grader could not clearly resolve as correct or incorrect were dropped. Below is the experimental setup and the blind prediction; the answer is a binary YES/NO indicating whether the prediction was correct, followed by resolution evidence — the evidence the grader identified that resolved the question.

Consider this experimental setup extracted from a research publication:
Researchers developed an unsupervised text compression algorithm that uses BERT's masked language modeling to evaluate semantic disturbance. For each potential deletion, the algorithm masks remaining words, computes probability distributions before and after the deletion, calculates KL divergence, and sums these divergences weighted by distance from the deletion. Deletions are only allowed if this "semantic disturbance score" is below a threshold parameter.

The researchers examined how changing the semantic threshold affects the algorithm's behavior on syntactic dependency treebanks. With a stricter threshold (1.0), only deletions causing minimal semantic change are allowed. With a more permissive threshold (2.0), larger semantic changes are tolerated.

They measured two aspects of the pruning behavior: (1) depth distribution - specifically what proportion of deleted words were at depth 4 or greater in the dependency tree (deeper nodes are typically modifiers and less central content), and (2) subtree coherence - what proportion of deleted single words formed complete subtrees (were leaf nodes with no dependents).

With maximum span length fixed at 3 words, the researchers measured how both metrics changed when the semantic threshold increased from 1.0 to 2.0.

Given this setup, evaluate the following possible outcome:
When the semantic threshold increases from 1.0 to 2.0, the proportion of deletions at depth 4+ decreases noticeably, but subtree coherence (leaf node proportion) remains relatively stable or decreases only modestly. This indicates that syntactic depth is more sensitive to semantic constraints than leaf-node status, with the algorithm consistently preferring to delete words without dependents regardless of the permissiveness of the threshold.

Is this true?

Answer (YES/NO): NO